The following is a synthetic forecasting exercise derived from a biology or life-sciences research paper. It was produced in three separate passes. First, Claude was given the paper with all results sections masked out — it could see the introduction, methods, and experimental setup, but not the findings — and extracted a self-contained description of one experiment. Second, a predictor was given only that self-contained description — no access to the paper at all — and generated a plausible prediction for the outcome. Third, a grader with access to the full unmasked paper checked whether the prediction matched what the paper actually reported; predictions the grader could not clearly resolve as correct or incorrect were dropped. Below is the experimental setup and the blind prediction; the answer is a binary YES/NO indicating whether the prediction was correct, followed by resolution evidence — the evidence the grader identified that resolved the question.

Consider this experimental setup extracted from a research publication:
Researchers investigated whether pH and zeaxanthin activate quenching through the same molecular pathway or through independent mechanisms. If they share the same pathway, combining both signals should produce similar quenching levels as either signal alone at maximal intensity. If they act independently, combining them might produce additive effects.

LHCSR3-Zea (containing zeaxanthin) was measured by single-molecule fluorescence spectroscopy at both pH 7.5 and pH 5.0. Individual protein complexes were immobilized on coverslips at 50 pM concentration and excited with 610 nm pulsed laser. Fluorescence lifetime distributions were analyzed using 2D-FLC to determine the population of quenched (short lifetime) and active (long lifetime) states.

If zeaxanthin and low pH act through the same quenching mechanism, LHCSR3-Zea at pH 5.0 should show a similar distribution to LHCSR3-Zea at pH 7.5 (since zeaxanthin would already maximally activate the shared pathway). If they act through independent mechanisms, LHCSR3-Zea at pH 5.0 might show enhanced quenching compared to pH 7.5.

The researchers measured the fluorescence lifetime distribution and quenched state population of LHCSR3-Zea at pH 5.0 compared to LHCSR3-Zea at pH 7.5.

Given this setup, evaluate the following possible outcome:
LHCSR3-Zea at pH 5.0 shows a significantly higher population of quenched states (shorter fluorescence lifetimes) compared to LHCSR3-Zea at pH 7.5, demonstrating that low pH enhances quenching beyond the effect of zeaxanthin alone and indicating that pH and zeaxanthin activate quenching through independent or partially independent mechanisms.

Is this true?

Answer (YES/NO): YES